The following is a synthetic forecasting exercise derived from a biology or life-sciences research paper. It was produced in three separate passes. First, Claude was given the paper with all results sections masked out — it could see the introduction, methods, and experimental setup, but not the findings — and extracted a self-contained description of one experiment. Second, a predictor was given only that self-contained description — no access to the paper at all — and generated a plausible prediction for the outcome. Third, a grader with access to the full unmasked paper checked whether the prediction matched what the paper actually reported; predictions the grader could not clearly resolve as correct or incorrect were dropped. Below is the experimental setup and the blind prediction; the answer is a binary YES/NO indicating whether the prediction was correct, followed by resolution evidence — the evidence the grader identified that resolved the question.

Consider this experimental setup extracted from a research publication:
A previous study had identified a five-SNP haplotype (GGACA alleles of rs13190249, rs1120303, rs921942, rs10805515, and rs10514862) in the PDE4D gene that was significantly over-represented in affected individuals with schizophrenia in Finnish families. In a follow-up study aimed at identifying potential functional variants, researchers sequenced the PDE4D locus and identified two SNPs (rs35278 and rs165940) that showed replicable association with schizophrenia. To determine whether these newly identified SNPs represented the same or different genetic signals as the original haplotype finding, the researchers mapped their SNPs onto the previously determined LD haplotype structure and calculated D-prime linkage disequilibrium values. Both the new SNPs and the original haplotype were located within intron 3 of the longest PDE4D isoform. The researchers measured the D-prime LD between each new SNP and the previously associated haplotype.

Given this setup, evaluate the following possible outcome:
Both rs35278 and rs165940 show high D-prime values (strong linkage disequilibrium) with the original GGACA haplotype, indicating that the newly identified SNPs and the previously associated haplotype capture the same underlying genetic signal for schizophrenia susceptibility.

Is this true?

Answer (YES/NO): NO